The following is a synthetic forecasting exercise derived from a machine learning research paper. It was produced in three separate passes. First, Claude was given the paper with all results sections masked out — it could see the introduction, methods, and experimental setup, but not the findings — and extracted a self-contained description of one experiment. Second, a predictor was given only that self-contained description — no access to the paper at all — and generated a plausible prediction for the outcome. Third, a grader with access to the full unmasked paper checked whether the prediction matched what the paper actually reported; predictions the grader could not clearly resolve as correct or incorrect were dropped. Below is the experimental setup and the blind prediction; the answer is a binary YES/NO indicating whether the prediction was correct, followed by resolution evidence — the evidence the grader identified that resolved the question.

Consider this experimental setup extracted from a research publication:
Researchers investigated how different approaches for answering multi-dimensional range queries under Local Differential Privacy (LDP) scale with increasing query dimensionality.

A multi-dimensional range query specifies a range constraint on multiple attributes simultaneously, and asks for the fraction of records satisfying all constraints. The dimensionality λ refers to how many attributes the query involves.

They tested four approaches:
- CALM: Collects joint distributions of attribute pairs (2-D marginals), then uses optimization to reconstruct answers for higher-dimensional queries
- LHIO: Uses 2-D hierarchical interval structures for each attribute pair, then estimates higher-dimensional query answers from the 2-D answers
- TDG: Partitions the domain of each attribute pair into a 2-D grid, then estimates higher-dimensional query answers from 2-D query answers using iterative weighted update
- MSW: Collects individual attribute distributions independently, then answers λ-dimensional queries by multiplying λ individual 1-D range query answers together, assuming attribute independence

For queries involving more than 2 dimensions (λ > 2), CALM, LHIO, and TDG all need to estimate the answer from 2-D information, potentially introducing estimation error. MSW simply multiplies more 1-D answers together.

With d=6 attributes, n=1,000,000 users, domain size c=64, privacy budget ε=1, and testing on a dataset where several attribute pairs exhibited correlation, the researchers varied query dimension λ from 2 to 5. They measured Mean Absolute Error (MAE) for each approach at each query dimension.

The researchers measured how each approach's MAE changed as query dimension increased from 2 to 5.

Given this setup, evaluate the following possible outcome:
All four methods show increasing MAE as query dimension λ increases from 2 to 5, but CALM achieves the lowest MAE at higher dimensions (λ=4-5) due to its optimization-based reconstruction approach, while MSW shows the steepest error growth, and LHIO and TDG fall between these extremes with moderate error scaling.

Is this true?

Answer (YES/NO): NO